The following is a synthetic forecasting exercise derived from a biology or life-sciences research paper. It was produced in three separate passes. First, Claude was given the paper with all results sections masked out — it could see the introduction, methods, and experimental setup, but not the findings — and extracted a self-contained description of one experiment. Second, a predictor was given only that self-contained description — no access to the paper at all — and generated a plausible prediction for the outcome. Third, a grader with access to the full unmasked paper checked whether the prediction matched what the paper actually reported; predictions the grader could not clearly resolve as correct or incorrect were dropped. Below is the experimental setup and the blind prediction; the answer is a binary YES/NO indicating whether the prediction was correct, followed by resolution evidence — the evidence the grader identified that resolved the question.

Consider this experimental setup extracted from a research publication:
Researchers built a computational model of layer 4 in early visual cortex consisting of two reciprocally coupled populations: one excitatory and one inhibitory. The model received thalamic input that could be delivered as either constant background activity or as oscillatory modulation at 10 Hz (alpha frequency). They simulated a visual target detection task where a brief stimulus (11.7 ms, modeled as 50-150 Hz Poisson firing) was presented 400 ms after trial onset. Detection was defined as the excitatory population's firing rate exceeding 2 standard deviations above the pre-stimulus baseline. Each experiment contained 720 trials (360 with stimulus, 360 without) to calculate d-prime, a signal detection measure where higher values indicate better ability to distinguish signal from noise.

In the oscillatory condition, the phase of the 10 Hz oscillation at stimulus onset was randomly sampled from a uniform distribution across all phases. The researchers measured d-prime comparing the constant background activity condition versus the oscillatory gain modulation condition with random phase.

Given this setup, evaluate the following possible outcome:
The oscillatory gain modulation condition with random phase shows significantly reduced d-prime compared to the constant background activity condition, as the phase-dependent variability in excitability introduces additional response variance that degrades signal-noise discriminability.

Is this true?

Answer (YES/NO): NO